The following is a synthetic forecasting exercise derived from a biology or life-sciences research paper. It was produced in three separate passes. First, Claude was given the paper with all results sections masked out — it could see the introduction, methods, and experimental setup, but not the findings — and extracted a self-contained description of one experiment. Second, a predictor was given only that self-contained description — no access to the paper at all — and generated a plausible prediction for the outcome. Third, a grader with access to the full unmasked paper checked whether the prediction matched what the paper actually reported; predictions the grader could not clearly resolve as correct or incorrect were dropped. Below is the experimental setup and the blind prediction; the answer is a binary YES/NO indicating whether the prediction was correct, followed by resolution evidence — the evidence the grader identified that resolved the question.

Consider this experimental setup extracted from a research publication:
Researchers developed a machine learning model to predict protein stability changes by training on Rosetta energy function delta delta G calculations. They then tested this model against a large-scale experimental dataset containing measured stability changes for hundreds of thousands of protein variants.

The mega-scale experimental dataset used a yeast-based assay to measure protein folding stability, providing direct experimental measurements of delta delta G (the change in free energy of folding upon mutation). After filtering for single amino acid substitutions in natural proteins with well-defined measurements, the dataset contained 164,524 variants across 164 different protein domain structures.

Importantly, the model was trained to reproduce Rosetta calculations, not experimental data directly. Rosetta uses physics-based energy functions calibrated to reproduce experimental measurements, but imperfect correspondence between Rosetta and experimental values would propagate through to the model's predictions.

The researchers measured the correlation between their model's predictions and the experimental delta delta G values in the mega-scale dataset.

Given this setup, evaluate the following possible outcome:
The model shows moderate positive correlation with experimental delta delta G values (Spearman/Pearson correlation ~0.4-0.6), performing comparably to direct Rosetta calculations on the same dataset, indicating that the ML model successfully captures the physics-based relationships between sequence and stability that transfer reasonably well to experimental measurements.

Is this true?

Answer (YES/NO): NO